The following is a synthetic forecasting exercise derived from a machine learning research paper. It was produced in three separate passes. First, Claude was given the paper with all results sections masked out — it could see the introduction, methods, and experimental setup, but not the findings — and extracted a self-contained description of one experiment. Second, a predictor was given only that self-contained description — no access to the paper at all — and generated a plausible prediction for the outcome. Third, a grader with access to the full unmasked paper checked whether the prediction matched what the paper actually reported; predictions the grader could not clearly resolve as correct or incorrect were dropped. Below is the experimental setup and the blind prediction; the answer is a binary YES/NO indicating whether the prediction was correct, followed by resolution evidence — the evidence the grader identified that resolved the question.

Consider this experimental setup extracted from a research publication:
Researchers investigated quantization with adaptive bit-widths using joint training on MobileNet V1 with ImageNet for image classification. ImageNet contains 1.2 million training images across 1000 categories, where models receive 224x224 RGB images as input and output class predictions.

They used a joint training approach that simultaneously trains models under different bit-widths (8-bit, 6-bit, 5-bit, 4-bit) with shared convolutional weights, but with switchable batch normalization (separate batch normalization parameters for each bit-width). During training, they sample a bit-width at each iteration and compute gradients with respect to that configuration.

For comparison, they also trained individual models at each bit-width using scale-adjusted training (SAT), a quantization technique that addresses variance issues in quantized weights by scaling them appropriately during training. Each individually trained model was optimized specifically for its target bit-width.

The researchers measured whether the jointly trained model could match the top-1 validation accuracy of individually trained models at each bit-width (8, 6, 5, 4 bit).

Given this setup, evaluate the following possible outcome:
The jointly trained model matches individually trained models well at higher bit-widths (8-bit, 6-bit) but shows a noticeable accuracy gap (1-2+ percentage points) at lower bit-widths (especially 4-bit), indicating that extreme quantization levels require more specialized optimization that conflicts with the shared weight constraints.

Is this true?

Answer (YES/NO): NO